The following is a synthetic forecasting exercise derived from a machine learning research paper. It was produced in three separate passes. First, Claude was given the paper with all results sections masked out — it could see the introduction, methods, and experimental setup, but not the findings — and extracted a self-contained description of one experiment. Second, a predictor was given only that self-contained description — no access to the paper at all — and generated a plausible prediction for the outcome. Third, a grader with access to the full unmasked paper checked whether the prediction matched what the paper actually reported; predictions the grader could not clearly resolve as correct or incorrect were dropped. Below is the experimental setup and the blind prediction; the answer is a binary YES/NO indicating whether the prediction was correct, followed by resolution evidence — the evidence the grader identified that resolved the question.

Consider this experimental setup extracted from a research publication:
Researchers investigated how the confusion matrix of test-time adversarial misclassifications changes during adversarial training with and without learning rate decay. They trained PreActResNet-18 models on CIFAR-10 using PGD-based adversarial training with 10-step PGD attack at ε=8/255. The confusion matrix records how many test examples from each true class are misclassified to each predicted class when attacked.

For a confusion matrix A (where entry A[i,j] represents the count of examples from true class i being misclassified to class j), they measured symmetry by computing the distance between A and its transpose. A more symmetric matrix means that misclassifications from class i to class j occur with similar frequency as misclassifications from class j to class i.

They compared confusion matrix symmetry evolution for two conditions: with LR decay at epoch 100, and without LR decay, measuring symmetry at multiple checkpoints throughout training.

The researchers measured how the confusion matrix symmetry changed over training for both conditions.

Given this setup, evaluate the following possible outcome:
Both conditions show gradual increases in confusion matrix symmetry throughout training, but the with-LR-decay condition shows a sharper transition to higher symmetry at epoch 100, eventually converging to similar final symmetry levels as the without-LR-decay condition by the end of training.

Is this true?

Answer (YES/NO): NO